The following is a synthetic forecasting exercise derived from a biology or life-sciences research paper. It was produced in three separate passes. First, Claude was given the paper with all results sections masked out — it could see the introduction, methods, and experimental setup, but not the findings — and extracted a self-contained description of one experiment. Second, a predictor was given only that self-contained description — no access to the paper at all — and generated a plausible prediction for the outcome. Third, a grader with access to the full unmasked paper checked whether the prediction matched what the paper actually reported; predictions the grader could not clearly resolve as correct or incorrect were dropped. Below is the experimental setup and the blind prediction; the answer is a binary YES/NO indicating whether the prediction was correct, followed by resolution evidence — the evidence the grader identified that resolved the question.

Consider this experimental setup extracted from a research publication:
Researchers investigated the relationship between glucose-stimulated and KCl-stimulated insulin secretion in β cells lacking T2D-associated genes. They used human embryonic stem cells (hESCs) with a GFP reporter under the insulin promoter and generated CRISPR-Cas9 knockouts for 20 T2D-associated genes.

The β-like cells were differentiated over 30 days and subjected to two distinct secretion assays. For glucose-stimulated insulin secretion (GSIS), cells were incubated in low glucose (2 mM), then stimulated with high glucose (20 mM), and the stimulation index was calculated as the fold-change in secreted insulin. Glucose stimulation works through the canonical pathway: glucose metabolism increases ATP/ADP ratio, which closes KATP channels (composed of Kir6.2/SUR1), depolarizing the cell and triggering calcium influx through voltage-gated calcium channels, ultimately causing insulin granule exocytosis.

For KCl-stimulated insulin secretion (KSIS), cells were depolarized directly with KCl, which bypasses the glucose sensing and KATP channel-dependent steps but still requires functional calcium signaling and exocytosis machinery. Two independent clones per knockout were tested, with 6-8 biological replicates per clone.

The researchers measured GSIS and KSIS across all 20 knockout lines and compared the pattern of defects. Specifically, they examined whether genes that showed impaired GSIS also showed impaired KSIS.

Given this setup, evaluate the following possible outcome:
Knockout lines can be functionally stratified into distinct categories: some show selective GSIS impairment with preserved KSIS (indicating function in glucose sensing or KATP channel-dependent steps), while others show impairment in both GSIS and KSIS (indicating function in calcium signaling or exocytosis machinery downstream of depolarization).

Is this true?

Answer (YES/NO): YES